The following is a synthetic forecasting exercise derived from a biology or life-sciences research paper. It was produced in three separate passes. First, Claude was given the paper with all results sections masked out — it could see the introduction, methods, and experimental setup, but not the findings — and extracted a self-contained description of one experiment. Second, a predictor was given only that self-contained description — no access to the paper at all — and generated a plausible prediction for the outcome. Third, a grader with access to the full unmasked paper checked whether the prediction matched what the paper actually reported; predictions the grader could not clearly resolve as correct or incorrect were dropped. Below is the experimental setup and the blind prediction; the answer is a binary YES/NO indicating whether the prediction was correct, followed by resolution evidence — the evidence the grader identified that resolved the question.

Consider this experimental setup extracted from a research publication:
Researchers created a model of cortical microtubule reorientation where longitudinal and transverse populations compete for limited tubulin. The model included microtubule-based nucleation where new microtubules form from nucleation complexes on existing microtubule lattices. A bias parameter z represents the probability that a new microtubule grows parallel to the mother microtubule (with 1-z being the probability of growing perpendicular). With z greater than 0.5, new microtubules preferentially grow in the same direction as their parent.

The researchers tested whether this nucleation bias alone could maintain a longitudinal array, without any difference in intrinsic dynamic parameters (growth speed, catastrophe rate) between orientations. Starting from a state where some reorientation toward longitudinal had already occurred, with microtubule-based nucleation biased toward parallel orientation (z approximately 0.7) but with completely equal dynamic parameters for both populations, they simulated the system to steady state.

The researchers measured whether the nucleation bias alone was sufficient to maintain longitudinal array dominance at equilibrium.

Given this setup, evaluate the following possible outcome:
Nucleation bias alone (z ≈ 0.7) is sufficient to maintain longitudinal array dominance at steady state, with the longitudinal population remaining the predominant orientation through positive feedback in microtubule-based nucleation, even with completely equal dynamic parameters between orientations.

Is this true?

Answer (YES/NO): NO